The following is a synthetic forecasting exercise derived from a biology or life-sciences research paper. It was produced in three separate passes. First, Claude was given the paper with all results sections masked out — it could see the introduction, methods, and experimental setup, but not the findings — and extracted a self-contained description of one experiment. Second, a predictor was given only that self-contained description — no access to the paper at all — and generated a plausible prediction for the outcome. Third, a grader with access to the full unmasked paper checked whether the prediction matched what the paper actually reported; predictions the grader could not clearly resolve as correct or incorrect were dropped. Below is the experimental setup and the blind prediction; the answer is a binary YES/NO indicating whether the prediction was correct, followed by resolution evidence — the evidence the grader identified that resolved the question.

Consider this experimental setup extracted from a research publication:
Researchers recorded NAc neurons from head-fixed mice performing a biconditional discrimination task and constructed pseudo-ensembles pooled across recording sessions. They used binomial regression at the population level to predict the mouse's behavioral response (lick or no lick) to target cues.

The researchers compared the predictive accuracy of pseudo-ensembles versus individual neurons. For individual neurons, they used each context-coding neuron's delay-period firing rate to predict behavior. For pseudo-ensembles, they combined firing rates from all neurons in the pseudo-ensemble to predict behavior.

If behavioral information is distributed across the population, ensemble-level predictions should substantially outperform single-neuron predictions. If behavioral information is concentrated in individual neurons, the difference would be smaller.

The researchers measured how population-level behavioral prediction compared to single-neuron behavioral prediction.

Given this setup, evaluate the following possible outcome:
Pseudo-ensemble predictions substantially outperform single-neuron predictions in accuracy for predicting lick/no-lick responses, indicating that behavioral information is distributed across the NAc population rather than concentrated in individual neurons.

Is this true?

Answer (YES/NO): YES